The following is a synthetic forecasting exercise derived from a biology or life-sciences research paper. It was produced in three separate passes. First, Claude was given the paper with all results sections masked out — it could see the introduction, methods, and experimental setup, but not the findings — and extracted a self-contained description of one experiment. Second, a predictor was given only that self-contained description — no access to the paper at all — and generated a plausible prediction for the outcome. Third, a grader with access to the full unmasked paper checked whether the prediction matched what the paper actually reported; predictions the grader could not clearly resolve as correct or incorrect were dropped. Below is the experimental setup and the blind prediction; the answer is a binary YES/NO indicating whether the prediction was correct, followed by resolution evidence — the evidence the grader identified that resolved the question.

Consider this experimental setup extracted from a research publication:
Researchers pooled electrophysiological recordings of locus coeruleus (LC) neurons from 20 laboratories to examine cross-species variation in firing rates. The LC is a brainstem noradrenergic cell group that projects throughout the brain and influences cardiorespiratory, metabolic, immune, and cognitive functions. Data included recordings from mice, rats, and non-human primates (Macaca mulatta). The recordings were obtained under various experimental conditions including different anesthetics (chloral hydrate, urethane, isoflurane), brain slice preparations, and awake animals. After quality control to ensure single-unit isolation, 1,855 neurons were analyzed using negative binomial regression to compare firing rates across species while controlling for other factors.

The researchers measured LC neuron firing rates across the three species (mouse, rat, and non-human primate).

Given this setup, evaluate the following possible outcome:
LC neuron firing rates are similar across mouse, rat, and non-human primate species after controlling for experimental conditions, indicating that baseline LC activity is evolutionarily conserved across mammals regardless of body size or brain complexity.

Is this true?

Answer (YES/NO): NO